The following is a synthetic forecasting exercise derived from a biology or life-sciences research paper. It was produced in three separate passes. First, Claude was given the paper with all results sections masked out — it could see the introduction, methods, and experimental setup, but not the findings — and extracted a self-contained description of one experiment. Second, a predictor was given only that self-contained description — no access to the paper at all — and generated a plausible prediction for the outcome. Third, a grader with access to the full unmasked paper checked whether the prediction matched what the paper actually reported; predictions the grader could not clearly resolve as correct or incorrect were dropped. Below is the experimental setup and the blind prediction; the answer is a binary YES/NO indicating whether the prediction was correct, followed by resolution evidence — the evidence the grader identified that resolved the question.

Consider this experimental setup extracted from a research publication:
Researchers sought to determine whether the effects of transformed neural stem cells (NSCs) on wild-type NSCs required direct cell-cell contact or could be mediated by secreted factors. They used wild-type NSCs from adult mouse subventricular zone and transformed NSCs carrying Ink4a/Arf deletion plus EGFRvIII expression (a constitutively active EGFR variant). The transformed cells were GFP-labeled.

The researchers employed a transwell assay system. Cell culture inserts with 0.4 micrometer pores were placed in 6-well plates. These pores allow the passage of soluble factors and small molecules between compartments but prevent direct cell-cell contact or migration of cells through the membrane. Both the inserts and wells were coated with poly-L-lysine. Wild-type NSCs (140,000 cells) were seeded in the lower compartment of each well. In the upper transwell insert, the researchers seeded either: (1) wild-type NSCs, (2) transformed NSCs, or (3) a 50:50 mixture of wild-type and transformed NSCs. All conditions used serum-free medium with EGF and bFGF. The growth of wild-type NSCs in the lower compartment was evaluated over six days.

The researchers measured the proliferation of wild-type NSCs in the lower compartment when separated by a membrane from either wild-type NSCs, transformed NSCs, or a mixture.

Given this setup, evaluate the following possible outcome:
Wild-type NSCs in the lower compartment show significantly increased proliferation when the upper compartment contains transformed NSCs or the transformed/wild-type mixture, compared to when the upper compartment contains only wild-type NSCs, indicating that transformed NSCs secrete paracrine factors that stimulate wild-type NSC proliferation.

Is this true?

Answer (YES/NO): NO